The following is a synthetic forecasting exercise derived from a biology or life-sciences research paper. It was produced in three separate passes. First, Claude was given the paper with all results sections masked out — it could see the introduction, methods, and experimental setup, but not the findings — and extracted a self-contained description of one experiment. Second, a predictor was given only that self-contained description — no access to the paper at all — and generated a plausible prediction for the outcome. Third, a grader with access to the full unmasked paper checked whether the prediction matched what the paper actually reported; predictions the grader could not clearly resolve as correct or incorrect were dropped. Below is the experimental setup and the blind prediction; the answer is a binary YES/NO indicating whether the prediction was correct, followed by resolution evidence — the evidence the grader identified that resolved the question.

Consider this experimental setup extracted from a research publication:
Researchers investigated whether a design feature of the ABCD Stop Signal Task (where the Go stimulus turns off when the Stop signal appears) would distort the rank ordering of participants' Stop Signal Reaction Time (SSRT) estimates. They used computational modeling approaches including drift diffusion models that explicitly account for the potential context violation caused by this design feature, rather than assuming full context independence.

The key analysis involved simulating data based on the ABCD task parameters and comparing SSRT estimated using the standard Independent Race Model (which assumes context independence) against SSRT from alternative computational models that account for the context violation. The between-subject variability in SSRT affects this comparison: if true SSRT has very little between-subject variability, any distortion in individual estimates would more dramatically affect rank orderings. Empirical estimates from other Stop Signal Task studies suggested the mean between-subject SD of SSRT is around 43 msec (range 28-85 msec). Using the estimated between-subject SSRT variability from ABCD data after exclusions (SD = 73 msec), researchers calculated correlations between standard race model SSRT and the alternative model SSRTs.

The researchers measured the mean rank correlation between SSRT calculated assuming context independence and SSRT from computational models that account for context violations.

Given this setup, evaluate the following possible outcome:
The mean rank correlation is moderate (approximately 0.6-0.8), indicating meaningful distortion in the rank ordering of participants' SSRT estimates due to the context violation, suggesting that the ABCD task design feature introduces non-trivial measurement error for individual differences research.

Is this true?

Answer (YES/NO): NO